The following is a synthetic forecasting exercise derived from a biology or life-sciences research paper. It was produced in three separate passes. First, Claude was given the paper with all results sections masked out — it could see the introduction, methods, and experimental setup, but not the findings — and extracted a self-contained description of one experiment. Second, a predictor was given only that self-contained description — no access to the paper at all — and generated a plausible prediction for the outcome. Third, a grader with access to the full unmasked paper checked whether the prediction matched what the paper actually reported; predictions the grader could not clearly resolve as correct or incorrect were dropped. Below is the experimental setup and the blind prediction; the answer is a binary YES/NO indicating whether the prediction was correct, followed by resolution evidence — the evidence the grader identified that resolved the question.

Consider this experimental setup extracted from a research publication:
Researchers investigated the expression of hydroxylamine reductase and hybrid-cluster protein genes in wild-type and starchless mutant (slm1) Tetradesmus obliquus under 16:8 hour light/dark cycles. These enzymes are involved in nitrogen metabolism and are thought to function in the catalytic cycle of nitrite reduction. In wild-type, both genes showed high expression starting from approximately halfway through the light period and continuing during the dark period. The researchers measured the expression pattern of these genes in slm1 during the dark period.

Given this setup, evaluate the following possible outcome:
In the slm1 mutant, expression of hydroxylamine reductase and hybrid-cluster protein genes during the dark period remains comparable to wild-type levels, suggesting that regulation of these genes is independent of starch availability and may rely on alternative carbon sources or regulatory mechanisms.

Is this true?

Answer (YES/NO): NO